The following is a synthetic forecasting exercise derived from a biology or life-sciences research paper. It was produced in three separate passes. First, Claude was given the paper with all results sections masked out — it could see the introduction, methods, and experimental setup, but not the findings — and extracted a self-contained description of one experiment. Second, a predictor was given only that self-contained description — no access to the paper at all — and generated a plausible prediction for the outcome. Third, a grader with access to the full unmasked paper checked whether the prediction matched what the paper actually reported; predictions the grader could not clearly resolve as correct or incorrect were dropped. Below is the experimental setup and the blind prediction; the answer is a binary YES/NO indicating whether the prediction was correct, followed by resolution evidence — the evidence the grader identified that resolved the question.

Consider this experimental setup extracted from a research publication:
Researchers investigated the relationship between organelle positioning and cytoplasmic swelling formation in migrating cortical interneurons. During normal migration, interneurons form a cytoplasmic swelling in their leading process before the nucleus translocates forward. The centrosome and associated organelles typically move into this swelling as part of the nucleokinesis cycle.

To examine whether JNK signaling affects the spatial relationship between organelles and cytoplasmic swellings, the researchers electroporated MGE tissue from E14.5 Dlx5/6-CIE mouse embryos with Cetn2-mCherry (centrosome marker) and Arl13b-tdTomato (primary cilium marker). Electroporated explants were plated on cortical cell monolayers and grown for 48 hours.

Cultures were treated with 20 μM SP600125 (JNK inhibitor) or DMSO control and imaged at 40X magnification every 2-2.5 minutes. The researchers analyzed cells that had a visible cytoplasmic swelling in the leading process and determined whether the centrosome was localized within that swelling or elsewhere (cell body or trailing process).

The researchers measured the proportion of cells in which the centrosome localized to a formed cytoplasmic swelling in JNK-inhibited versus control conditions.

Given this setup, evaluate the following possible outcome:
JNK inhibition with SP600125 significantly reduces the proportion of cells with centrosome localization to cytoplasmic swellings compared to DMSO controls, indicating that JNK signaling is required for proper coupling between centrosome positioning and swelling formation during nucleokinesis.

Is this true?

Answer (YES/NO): YES